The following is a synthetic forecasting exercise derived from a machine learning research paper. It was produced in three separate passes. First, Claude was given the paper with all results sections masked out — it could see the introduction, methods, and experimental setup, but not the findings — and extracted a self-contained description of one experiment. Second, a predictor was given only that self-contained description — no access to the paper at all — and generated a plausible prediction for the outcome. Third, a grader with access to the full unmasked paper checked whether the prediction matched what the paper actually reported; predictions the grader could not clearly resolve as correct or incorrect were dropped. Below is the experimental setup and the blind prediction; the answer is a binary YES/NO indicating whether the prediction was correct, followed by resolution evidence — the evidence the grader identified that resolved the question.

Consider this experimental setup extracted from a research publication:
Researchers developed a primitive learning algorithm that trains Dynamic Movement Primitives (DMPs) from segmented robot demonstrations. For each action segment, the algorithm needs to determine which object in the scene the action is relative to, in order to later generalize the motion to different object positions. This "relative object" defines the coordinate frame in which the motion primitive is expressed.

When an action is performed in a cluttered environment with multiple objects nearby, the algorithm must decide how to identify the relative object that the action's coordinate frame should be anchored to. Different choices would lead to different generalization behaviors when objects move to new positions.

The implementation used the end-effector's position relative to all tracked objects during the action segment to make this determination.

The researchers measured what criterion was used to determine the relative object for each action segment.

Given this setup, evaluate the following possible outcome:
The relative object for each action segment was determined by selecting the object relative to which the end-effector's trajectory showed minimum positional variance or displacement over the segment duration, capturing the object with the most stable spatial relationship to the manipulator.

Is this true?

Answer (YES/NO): NO